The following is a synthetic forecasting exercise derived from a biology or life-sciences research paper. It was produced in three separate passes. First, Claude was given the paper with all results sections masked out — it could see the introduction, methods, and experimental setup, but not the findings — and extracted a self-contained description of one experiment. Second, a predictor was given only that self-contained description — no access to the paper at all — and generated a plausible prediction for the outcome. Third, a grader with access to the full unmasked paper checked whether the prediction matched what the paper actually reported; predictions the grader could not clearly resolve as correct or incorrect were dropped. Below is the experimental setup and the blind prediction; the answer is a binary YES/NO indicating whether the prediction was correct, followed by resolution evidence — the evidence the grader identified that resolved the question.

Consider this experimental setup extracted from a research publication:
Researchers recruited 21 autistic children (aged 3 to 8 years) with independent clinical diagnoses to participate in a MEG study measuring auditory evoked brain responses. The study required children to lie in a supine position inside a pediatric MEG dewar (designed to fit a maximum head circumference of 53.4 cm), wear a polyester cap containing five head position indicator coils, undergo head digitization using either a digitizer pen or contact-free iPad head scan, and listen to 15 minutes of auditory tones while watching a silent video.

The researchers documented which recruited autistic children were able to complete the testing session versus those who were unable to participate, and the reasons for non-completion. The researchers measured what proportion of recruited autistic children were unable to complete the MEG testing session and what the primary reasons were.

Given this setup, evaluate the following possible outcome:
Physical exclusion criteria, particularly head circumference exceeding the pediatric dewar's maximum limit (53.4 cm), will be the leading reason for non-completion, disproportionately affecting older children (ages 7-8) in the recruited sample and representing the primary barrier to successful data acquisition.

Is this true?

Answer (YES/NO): NO